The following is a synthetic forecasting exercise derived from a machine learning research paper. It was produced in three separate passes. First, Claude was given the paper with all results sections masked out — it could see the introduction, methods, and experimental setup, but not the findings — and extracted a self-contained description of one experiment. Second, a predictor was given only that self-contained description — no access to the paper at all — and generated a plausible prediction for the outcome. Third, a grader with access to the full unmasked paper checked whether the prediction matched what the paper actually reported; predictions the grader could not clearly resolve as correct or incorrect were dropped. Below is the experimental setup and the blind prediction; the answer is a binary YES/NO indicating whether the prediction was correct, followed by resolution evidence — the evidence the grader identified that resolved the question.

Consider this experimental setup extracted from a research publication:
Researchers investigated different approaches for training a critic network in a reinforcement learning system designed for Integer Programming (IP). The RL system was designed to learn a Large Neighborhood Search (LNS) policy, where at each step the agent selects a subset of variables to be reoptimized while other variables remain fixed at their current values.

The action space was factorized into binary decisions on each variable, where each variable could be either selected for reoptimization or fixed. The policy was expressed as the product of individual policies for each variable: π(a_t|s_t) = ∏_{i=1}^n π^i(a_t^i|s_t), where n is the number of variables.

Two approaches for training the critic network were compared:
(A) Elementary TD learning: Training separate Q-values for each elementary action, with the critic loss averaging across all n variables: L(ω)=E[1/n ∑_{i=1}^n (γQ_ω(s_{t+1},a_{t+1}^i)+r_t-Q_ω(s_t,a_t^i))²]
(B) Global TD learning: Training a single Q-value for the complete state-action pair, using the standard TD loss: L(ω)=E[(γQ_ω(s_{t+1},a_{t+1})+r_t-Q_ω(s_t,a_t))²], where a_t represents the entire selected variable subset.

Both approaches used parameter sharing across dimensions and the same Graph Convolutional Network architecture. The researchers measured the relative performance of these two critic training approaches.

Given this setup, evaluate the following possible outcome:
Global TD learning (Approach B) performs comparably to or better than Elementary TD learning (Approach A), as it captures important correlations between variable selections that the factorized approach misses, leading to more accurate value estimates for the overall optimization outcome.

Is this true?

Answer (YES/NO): YES